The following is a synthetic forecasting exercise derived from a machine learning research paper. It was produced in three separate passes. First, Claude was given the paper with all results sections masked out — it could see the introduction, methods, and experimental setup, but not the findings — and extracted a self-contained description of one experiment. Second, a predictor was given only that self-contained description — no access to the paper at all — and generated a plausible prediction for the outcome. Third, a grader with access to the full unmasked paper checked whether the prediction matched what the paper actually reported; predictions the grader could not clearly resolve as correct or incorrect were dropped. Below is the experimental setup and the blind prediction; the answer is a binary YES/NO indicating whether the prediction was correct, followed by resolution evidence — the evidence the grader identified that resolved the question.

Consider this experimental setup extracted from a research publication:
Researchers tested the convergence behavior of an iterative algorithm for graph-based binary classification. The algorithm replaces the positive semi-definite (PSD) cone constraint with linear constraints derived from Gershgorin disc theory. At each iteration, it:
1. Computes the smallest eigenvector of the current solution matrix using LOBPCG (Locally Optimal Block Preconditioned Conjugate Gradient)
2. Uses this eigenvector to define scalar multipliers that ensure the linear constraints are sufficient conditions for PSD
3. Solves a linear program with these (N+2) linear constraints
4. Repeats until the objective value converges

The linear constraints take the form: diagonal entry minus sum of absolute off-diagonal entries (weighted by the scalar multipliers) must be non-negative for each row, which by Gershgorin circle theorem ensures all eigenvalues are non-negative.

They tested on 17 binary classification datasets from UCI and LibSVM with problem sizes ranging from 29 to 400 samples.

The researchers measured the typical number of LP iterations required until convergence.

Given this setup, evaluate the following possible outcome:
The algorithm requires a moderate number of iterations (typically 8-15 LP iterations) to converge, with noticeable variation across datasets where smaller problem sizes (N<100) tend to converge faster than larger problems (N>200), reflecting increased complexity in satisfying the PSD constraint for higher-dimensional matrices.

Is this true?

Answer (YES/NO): NO